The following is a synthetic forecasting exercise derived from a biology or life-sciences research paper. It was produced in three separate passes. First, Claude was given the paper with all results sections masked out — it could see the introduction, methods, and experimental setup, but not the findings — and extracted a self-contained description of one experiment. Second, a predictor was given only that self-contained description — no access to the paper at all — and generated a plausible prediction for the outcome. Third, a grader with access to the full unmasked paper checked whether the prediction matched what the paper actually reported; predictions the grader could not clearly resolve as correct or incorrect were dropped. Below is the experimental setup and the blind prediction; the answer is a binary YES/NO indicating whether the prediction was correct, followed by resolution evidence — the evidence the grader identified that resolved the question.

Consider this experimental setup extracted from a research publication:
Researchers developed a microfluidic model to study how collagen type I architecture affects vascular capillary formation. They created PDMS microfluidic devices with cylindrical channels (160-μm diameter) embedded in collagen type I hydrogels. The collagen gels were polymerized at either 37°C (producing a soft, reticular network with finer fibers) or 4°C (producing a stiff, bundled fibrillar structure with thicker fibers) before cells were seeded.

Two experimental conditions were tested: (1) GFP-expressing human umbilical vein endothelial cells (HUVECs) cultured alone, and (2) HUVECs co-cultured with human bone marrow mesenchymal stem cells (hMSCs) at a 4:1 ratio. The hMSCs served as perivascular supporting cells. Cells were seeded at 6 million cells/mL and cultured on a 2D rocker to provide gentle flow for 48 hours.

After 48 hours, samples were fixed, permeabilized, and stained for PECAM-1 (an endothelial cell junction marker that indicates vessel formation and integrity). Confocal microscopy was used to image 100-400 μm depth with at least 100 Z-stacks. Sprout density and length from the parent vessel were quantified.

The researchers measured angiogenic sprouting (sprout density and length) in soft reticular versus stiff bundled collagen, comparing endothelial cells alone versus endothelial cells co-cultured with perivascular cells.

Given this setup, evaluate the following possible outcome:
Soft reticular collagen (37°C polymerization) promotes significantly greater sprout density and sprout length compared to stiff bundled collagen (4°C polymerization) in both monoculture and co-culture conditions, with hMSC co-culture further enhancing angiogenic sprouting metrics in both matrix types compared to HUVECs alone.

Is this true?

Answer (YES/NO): NO